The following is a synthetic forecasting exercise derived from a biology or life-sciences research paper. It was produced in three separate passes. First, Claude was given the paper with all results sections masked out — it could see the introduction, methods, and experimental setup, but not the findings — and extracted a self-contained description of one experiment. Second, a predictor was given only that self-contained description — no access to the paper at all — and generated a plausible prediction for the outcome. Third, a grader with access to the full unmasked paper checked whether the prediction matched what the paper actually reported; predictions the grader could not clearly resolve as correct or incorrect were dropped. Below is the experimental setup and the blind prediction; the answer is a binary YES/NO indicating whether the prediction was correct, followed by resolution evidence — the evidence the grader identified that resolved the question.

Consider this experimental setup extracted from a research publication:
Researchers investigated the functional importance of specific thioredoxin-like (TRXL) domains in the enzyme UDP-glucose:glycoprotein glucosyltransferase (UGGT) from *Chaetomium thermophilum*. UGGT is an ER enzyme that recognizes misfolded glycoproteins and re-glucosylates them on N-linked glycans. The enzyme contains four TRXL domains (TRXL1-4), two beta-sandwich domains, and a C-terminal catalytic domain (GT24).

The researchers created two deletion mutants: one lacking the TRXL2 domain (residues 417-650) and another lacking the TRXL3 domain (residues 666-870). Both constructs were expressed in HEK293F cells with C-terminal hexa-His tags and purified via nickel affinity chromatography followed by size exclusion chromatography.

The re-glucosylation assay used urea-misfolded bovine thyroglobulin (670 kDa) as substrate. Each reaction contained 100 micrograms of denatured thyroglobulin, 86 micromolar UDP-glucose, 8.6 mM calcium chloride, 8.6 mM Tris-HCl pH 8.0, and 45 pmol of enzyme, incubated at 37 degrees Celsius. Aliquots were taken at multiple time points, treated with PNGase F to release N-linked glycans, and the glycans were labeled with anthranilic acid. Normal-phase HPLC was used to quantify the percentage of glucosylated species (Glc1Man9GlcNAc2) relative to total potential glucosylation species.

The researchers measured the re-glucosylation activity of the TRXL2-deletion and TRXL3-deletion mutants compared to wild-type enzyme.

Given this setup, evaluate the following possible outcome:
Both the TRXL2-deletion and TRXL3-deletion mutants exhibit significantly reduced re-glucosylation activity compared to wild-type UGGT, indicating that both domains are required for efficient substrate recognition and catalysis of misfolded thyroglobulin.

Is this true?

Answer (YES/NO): YES